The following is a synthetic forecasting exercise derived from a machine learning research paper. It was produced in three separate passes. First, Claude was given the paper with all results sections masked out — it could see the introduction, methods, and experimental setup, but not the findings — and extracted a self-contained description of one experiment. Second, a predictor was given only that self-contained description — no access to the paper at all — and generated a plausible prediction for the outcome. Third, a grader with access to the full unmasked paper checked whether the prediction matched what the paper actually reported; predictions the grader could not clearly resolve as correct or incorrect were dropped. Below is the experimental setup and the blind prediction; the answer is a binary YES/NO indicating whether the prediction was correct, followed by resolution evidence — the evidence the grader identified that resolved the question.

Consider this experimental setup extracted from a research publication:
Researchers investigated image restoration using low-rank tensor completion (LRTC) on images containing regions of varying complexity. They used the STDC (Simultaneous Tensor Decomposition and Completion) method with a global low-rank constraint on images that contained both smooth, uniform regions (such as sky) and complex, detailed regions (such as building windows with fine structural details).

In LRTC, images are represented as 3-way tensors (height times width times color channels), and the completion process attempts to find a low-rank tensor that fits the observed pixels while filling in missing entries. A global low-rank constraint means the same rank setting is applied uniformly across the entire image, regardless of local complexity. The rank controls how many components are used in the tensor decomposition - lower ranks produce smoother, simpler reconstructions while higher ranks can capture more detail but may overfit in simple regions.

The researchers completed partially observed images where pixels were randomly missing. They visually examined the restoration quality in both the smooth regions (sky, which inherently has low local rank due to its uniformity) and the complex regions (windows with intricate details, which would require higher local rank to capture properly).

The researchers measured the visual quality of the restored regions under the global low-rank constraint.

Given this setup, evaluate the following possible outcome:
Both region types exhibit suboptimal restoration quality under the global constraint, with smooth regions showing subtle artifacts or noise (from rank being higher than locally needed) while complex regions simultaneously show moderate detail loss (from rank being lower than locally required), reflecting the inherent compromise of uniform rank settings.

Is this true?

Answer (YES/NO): YES